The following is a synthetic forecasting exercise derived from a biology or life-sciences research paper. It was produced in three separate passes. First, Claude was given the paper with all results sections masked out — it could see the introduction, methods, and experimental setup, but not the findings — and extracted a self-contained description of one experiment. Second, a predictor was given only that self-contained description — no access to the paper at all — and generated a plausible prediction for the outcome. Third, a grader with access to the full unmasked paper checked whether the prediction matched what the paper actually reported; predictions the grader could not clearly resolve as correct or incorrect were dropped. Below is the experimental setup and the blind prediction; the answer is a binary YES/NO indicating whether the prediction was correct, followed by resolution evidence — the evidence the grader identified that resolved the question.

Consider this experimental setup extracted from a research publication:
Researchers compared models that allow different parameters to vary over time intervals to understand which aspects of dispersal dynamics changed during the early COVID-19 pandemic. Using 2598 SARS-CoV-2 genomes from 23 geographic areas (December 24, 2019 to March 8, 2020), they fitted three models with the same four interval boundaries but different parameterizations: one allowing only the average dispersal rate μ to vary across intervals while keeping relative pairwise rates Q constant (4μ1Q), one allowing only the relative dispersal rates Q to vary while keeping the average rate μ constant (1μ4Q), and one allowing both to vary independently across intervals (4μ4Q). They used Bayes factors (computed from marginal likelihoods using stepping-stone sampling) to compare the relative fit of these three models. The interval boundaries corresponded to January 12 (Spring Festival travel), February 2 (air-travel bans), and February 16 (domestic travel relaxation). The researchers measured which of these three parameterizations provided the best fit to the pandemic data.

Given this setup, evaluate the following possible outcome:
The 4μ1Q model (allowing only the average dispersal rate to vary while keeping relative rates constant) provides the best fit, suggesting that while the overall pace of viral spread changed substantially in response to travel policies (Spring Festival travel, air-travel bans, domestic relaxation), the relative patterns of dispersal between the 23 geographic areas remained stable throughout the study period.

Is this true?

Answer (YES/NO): NO